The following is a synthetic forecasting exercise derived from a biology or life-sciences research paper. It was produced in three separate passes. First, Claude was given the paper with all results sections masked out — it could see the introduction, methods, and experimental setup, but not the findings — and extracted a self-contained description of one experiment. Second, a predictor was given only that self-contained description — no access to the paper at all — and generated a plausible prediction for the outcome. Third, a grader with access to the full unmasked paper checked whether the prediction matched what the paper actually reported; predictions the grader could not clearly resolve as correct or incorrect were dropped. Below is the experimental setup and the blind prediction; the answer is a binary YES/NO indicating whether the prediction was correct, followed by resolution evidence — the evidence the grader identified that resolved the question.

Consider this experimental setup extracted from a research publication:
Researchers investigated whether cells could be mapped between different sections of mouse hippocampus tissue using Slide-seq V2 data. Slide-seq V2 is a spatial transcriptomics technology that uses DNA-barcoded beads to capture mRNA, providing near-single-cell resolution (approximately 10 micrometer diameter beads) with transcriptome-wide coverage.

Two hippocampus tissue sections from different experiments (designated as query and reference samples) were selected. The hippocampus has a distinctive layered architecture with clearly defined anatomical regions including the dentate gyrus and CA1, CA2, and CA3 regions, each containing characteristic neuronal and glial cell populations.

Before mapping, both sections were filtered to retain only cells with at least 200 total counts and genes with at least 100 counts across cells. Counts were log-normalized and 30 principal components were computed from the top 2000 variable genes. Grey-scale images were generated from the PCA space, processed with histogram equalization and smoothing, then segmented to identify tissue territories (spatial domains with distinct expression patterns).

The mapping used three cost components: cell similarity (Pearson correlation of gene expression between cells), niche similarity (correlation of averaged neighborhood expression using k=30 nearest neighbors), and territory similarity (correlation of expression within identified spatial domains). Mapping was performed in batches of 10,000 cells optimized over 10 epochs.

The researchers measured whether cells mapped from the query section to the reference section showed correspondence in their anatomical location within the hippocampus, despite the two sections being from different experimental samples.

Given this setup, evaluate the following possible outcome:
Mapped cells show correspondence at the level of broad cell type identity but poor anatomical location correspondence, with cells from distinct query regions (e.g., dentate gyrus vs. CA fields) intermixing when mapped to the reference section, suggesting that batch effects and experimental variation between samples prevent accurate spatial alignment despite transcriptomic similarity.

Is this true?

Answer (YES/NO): NO